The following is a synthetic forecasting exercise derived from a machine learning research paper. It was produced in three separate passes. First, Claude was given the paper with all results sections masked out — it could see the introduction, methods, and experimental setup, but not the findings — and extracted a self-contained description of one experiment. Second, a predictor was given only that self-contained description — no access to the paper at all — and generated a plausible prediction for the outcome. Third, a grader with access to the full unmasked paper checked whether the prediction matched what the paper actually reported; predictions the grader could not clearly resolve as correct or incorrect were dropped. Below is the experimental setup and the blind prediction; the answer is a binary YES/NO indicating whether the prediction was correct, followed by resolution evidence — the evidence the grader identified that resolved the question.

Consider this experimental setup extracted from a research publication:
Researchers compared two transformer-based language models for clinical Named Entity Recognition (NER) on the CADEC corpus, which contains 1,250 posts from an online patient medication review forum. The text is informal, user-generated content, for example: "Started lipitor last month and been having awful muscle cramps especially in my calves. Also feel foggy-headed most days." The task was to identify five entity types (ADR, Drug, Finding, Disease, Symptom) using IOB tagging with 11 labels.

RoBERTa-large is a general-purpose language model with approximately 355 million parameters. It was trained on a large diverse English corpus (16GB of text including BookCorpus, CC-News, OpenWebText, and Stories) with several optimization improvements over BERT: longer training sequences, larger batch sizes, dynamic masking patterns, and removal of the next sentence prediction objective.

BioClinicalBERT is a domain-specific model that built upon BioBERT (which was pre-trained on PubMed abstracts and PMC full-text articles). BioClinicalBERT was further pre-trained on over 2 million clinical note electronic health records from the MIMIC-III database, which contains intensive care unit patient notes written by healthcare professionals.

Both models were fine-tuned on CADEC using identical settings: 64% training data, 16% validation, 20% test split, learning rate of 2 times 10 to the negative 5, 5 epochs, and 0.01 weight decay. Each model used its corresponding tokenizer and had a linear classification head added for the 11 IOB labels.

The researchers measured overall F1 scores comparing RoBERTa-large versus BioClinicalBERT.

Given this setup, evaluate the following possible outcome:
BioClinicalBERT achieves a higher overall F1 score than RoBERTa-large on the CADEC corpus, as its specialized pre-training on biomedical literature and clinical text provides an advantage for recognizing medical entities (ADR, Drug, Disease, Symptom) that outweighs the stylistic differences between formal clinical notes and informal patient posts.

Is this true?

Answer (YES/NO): NO